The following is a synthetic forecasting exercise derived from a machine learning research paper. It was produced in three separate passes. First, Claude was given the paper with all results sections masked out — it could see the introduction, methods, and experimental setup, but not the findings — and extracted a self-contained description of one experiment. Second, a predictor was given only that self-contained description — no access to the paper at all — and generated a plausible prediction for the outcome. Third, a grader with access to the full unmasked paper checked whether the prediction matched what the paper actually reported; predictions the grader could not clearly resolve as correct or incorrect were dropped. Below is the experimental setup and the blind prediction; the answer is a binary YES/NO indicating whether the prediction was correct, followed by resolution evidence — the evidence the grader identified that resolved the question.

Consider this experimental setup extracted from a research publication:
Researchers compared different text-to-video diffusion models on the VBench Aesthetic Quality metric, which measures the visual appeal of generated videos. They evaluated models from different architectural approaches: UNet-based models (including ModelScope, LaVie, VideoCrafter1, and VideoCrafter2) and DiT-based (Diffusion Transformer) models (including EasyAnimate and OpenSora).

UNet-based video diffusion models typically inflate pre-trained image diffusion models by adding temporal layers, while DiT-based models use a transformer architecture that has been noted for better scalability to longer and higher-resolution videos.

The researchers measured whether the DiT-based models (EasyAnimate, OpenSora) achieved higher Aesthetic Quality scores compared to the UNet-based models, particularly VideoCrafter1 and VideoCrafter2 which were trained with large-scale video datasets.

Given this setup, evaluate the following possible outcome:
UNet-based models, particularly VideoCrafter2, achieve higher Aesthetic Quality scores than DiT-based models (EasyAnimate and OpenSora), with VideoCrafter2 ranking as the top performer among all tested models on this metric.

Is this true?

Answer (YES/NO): NO